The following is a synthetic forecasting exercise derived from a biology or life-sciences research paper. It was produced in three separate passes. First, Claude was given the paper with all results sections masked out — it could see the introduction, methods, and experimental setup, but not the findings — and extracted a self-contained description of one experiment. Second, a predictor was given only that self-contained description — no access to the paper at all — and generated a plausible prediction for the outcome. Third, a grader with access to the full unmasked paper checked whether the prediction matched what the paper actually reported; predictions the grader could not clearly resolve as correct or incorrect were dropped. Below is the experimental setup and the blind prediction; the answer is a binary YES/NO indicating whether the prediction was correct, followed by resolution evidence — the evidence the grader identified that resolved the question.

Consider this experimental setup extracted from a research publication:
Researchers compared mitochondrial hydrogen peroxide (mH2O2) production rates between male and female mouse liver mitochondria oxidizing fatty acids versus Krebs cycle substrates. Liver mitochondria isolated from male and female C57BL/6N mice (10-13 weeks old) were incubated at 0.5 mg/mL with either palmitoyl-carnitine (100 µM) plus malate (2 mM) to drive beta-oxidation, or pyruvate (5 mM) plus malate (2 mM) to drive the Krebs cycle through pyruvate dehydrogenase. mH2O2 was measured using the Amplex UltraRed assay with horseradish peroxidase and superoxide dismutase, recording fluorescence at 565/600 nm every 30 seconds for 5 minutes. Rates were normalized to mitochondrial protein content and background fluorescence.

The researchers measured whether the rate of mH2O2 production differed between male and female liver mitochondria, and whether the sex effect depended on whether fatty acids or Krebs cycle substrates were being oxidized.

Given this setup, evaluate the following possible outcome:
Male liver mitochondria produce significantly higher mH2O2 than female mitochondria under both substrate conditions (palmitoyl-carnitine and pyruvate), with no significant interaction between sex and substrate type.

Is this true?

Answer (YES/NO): NO